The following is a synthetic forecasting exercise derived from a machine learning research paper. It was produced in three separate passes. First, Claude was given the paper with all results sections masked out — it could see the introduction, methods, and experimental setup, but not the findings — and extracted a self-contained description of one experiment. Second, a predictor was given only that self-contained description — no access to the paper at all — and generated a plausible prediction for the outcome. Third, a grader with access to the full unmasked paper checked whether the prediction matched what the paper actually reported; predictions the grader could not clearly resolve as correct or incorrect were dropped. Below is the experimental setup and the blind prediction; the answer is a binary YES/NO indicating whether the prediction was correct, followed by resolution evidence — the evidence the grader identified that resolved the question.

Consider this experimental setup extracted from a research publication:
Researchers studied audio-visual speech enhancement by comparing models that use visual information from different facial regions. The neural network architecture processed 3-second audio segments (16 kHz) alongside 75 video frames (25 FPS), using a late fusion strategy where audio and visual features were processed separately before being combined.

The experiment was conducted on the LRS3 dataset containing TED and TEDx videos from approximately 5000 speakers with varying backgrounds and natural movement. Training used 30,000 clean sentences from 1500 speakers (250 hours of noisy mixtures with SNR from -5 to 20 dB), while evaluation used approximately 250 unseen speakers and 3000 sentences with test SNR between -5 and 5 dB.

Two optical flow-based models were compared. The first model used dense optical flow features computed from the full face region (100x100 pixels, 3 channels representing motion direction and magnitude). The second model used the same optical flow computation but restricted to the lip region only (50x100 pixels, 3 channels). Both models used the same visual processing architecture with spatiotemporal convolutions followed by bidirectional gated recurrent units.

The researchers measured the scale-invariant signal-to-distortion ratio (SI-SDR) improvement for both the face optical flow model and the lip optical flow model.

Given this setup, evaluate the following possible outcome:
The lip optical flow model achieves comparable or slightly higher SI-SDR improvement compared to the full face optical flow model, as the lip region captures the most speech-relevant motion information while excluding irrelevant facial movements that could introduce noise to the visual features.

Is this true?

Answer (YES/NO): YES